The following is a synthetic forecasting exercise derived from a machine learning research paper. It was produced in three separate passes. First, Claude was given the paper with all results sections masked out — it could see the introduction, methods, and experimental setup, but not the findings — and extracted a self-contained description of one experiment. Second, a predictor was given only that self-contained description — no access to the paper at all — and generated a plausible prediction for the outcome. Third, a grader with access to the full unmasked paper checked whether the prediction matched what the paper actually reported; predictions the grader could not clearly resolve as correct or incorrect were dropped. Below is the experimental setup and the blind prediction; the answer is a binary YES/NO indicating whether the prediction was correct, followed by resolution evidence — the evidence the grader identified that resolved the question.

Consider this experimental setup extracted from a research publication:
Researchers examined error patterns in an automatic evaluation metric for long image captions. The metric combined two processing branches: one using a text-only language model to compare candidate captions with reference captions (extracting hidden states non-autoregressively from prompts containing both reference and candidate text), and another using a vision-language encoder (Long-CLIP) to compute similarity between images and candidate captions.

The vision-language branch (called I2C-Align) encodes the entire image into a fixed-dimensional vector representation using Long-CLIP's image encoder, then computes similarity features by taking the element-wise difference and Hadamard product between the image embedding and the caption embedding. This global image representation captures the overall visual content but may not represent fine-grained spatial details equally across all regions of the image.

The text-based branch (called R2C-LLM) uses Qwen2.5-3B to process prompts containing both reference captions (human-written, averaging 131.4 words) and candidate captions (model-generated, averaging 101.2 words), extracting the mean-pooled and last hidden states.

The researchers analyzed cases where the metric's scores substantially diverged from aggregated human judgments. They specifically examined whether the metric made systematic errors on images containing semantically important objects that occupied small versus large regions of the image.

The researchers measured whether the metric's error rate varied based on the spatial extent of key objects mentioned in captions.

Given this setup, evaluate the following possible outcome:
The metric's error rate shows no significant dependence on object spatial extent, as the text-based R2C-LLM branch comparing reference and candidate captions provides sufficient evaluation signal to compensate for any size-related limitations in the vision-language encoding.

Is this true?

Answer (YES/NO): NO